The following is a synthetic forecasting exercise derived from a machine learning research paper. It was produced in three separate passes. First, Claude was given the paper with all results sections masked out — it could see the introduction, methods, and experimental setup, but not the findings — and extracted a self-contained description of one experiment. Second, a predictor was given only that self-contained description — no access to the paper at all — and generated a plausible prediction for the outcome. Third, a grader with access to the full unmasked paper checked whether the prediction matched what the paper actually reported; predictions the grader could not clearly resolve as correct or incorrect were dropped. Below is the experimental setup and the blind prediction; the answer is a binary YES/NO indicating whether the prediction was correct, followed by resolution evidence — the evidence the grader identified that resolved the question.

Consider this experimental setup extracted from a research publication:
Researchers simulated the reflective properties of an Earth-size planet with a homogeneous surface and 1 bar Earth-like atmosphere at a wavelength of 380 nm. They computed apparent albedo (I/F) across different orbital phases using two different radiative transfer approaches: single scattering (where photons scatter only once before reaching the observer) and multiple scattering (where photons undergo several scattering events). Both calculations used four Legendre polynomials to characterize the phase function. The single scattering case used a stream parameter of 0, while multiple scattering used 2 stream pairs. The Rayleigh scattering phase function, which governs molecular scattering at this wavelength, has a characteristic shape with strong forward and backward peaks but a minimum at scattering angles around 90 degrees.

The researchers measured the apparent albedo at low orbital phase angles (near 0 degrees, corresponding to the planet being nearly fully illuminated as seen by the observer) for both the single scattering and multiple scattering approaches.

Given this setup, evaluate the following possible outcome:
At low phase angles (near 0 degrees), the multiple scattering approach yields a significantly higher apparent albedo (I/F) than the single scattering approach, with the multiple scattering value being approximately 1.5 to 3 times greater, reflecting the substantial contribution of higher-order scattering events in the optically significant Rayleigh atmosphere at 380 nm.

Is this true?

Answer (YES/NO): NO